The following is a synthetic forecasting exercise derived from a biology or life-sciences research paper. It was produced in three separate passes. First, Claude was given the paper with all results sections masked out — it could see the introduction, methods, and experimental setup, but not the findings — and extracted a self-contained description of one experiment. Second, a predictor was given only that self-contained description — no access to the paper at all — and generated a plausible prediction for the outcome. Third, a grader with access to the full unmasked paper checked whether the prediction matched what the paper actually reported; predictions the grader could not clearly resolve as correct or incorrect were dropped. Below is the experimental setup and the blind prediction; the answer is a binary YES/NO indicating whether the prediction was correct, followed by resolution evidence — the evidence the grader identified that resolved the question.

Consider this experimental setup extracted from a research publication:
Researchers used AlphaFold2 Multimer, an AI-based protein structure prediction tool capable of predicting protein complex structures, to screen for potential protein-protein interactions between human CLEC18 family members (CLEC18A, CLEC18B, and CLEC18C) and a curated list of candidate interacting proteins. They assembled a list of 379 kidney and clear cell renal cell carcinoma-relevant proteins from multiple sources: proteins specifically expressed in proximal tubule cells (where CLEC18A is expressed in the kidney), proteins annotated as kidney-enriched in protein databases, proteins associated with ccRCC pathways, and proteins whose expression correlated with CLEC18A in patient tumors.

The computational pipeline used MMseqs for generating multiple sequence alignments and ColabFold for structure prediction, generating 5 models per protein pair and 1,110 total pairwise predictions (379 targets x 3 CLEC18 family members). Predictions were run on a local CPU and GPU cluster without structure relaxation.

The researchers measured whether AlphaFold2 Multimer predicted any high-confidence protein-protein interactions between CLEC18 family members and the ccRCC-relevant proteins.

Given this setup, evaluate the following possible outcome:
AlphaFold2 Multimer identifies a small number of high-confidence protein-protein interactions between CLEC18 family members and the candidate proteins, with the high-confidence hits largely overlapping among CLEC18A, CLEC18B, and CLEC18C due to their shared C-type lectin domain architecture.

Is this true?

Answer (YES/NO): NO